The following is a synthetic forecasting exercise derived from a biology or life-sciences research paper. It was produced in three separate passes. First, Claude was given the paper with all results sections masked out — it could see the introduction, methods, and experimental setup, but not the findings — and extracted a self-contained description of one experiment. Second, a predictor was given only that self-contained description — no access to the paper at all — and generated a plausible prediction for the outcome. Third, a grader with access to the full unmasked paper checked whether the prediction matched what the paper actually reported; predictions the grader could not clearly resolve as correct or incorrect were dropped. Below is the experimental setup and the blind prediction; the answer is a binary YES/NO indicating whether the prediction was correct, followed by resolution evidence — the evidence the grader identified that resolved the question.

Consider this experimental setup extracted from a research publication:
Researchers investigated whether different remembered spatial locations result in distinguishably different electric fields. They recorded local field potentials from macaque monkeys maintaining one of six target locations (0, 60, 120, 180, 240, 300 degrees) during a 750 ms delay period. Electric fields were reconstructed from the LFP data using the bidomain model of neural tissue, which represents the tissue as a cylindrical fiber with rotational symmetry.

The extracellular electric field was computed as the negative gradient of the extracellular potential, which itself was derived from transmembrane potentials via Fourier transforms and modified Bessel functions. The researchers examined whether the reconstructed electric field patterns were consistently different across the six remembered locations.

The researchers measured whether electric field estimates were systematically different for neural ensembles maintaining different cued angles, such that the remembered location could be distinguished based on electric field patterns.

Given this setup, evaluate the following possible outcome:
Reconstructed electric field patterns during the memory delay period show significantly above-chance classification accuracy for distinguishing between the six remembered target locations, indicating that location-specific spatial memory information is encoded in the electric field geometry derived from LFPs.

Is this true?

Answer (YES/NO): YES